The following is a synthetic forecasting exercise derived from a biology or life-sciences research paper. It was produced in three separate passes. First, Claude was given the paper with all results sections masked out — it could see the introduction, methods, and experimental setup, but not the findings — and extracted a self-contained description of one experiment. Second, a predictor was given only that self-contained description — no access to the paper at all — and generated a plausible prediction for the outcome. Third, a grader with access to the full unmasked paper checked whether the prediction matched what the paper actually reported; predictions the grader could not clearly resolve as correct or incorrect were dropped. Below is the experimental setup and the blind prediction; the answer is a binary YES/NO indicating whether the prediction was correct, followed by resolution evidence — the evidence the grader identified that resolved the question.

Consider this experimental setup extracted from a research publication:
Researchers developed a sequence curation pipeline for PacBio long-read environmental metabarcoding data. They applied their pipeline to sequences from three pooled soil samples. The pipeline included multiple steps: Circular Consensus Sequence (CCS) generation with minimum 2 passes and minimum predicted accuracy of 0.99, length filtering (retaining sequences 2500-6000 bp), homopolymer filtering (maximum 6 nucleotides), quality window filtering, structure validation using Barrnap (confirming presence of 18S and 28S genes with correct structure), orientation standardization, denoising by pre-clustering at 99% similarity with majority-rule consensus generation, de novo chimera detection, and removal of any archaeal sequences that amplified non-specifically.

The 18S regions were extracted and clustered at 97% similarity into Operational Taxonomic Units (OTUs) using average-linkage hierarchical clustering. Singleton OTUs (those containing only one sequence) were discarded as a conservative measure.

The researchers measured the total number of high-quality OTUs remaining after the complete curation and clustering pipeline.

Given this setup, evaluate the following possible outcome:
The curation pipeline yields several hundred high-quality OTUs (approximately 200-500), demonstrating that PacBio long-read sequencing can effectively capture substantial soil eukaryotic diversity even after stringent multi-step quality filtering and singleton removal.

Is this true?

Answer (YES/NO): NO